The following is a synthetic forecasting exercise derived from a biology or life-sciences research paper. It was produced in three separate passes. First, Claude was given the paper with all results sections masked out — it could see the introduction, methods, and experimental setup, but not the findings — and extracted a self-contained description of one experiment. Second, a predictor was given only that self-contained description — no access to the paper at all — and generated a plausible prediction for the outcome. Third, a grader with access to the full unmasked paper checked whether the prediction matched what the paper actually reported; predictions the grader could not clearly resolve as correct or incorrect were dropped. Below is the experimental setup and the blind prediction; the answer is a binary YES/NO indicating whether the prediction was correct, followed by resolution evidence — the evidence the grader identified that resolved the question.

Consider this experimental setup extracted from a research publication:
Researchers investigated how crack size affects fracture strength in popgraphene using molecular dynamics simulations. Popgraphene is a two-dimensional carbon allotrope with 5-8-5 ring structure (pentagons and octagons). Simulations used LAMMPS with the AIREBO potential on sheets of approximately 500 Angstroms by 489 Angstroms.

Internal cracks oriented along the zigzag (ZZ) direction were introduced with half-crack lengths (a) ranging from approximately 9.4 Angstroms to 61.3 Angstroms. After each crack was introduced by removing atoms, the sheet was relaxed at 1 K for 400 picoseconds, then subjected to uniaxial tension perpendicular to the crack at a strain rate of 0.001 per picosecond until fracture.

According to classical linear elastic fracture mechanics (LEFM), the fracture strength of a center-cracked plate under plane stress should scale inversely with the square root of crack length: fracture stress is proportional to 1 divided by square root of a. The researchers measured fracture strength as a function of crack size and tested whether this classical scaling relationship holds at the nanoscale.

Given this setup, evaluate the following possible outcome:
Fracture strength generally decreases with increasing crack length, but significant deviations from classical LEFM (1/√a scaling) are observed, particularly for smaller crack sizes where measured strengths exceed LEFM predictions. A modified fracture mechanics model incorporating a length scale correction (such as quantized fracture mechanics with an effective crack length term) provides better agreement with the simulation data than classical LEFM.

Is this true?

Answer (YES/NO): NO